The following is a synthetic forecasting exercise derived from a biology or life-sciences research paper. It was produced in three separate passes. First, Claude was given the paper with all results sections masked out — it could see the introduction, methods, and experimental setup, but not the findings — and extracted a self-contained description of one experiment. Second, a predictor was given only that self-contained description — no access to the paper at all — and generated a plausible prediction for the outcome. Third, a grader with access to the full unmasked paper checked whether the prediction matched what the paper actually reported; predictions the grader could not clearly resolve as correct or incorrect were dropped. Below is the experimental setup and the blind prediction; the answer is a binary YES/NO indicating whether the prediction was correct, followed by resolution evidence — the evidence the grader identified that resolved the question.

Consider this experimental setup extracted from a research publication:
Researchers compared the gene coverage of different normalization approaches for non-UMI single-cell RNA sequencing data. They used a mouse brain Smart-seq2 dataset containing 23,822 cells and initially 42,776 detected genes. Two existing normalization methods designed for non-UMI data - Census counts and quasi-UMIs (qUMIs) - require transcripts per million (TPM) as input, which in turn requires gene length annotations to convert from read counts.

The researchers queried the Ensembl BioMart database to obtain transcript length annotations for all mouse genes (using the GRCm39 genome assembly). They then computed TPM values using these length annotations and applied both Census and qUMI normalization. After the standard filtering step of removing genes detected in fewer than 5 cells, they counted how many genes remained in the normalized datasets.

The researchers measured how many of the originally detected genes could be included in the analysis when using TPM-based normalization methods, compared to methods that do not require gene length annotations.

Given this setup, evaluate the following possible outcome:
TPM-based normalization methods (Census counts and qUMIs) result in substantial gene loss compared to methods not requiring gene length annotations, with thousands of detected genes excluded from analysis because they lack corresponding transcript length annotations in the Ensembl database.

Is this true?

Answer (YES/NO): YES